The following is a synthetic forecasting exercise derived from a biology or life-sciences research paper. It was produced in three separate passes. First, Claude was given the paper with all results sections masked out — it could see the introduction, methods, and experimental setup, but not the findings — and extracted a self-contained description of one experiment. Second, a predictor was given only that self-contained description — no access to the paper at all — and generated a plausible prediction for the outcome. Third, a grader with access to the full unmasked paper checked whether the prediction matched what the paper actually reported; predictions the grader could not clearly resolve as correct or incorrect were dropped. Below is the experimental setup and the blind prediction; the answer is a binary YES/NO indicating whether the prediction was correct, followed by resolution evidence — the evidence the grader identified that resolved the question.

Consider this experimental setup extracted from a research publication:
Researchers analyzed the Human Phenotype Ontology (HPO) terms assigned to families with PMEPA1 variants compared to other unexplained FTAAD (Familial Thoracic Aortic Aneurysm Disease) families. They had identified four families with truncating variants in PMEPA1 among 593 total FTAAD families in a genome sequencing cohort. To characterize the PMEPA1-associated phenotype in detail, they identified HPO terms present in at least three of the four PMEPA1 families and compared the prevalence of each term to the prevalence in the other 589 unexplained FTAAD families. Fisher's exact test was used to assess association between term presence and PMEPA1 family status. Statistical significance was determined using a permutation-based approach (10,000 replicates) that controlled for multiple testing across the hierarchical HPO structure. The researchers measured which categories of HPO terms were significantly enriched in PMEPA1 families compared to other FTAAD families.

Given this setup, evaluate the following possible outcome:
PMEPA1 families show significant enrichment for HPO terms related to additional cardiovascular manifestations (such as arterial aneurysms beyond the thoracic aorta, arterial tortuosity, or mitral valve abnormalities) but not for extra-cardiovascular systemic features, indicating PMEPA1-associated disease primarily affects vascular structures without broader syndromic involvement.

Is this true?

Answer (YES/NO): NO